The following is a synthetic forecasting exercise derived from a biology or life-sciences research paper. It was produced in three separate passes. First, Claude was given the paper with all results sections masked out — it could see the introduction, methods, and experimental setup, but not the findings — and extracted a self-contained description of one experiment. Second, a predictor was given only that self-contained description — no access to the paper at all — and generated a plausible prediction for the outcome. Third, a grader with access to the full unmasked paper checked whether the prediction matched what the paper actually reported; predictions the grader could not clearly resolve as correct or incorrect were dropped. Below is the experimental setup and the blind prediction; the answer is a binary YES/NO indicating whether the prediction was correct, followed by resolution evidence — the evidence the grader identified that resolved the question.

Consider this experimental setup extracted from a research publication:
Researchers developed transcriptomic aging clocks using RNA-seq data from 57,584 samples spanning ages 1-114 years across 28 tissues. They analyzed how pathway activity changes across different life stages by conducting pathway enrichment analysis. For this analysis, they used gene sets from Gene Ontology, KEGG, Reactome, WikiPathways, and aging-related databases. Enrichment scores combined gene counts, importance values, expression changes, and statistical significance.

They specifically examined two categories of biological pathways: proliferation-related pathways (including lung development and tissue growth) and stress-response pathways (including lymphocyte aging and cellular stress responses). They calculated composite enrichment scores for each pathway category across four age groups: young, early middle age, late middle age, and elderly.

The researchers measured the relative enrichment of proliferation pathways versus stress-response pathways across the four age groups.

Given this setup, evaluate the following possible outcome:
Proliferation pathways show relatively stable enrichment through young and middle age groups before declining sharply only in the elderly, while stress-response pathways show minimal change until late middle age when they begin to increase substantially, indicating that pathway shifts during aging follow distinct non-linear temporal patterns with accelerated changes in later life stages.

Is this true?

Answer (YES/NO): NO